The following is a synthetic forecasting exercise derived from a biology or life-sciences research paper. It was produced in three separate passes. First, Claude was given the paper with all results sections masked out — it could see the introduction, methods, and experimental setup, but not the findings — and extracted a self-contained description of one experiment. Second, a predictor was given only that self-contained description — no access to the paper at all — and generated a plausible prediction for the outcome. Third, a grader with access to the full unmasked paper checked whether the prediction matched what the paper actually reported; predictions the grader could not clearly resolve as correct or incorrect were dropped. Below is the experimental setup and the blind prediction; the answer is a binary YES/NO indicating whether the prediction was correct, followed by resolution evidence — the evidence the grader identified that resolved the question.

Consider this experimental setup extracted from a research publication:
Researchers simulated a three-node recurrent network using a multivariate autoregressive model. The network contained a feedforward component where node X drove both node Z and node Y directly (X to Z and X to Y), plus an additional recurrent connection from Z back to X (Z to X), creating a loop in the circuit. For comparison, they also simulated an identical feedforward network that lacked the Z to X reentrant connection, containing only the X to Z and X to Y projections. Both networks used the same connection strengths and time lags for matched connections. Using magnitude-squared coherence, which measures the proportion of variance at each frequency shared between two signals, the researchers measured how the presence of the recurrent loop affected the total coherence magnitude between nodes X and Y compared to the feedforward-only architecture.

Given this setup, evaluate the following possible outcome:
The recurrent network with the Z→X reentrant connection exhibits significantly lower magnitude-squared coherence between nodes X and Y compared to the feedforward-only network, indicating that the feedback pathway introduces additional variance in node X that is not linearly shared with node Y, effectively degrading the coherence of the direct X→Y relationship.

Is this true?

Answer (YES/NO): NO